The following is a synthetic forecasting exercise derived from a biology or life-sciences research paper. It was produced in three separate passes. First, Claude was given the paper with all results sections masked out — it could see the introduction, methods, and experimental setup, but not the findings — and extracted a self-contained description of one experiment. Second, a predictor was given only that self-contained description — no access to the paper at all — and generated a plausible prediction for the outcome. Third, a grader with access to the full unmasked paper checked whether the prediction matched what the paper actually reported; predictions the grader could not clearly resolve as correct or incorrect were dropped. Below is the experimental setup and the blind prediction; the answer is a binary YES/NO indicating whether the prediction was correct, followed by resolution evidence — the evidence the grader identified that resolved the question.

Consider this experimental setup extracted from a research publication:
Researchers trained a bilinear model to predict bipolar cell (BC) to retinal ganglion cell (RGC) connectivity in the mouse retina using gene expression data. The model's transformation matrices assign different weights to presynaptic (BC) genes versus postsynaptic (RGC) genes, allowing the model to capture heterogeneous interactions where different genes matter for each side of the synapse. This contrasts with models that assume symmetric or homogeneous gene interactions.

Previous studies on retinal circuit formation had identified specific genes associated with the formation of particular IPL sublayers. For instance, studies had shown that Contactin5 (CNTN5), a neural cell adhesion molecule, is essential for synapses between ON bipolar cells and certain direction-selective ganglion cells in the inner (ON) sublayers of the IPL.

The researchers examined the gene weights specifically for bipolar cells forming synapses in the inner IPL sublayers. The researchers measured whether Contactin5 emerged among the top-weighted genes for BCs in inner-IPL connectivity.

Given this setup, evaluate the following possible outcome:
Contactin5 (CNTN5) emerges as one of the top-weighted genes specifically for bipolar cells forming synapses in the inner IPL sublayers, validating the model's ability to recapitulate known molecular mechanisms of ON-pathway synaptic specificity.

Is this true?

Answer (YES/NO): YES